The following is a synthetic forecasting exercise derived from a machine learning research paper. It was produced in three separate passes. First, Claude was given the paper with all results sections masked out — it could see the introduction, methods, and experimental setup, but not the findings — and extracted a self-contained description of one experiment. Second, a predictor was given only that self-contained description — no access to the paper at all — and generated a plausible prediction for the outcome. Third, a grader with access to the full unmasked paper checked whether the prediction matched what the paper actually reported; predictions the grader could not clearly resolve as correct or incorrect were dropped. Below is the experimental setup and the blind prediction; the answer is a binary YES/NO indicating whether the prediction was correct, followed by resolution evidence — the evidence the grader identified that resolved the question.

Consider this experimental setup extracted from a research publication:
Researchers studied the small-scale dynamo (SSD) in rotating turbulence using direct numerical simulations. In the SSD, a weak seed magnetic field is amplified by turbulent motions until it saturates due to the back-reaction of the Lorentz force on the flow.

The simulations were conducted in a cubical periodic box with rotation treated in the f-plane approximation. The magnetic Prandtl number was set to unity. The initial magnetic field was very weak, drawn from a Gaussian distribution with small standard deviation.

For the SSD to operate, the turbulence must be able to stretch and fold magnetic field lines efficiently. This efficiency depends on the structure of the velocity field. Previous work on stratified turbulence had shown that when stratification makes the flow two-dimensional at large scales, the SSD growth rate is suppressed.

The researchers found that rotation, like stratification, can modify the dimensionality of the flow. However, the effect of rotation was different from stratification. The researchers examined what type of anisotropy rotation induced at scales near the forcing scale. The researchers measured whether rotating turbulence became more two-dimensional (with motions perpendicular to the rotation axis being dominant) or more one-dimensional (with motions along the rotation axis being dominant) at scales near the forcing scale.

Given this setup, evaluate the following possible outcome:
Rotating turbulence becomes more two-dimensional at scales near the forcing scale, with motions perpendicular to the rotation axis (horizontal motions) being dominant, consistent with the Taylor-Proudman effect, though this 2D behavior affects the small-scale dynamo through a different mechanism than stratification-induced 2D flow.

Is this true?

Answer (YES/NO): NO